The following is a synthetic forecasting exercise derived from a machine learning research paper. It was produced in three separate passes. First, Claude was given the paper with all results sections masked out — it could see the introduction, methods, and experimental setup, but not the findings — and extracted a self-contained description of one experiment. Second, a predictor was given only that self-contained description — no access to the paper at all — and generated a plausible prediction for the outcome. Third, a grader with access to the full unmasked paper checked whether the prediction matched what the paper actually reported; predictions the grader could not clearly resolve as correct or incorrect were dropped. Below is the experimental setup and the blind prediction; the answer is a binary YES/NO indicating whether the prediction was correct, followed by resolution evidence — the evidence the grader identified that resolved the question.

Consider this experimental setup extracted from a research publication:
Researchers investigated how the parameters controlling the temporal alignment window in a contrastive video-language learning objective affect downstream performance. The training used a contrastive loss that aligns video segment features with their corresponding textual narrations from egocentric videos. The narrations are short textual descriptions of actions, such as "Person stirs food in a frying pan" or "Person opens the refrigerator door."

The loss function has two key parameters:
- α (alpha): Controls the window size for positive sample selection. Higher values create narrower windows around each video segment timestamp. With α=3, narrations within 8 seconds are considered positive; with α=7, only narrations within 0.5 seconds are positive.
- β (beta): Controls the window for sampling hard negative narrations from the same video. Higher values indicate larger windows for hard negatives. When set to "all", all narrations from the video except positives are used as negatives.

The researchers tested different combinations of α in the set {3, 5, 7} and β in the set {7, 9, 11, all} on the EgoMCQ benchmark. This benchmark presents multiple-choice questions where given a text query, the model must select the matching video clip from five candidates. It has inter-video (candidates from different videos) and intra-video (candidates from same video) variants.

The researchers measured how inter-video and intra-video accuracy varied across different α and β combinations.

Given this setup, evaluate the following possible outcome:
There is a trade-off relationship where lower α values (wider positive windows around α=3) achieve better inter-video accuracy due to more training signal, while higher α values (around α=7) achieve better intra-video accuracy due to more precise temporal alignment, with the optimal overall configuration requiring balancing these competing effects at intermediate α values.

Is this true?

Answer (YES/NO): NO